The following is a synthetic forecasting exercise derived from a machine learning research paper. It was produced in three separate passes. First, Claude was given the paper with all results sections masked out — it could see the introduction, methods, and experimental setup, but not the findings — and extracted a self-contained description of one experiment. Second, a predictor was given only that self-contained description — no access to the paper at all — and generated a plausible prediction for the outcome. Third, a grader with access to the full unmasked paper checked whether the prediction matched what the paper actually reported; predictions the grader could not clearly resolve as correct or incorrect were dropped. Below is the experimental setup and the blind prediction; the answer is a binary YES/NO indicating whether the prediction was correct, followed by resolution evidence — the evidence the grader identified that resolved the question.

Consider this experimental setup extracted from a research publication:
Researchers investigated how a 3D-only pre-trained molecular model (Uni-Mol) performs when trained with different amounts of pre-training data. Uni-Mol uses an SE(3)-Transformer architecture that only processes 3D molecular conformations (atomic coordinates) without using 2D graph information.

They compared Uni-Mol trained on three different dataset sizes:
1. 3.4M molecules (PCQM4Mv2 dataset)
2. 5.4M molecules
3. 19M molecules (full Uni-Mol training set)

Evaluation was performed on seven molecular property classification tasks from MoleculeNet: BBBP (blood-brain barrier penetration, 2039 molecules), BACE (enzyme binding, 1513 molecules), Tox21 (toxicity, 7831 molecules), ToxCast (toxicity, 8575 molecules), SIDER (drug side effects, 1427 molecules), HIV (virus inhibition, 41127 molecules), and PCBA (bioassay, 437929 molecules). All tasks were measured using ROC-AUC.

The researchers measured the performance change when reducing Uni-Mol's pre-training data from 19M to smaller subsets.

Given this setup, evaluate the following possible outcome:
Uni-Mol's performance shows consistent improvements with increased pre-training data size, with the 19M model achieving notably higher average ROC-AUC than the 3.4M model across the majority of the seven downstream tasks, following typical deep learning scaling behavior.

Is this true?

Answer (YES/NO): YES